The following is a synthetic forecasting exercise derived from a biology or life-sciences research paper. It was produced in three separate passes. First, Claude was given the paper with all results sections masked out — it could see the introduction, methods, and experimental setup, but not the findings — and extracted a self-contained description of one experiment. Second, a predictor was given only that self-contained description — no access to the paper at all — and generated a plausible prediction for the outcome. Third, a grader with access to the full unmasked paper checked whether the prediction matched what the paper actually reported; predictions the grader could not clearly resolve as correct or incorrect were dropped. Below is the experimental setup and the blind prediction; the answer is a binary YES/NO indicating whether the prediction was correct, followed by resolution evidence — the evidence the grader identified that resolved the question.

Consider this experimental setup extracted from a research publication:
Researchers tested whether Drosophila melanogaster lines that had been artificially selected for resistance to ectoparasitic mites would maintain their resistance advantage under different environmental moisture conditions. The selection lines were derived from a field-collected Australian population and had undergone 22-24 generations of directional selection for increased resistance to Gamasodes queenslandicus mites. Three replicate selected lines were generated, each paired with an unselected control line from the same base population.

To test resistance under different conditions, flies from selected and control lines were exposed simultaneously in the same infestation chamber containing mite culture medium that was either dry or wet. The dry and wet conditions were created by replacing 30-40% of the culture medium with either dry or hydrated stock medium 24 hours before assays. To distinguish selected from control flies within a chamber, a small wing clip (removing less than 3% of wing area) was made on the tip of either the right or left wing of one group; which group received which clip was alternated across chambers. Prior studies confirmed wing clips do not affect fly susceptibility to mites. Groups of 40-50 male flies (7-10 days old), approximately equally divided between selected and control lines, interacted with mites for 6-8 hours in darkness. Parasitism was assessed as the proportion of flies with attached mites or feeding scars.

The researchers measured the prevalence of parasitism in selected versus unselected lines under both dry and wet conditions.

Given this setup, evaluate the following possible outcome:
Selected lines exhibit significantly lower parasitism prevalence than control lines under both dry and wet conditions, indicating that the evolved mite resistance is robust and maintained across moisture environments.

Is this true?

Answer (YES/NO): YES